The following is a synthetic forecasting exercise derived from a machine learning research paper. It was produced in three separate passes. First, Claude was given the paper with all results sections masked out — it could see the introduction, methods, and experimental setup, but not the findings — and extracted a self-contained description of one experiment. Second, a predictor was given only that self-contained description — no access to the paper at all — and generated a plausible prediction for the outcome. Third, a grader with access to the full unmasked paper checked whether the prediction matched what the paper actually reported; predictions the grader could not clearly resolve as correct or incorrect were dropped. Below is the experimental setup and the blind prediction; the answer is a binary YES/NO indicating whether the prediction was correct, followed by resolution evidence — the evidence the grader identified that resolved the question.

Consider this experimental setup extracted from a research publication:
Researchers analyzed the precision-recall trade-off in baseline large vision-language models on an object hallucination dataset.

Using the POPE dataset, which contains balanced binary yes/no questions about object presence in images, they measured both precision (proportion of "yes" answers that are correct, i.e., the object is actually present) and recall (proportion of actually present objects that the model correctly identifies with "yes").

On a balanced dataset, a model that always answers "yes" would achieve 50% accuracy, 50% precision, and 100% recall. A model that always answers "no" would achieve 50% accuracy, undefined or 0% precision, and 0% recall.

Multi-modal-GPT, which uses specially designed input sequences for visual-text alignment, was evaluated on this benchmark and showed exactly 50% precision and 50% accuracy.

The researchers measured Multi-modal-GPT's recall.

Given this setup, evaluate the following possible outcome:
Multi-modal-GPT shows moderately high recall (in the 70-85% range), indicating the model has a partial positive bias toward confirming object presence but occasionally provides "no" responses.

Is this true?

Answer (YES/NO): NO